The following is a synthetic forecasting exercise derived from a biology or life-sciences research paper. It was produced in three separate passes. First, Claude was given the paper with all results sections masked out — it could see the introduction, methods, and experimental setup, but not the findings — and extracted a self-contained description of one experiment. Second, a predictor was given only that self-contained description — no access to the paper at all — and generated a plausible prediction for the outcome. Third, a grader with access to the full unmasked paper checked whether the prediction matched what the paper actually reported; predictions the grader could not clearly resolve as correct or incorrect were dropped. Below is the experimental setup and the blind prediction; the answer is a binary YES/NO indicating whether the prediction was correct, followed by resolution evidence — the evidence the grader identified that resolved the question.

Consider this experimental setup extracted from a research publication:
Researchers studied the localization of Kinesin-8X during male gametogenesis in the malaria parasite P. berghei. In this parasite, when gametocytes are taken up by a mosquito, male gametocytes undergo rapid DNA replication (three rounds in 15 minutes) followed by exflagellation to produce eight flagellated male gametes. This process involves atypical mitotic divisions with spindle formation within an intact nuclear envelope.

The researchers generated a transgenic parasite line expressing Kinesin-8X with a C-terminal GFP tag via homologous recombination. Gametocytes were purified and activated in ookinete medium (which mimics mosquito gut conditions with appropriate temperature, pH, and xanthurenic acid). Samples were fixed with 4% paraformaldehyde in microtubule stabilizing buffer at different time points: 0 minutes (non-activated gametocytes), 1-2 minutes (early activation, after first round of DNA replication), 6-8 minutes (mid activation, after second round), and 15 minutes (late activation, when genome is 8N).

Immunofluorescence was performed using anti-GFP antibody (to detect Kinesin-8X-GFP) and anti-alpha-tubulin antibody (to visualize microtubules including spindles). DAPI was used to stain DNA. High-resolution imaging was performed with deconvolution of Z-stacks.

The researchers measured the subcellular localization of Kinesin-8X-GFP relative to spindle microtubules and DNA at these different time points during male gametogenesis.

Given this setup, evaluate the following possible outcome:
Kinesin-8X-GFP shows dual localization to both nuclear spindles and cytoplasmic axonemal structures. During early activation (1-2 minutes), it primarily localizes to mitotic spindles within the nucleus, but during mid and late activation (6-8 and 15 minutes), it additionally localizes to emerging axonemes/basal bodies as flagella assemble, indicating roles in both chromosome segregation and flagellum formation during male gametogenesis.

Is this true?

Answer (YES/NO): NO